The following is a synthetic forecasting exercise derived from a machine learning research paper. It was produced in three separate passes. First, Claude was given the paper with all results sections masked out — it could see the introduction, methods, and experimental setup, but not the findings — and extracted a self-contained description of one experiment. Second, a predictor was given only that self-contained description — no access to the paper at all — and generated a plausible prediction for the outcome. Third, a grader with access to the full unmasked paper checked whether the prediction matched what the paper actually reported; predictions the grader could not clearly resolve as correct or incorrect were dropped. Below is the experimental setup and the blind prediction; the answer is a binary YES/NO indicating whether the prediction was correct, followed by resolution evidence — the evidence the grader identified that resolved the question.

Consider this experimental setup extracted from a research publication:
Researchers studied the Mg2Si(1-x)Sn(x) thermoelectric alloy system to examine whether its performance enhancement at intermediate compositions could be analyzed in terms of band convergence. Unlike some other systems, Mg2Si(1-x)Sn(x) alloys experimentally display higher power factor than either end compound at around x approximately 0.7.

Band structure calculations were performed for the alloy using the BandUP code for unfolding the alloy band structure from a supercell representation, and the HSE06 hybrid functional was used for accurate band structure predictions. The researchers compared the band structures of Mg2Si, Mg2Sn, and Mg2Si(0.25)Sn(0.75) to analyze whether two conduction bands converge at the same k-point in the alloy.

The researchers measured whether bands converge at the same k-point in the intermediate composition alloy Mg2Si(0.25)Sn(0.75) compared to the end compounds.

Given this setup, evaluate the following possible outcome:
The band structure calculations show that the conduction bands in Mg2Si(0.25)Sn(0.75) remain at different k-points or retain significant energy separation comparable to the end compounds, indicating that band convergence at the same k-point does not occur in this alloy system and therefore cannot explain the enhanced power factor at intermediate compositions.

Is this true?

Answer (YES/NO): NO